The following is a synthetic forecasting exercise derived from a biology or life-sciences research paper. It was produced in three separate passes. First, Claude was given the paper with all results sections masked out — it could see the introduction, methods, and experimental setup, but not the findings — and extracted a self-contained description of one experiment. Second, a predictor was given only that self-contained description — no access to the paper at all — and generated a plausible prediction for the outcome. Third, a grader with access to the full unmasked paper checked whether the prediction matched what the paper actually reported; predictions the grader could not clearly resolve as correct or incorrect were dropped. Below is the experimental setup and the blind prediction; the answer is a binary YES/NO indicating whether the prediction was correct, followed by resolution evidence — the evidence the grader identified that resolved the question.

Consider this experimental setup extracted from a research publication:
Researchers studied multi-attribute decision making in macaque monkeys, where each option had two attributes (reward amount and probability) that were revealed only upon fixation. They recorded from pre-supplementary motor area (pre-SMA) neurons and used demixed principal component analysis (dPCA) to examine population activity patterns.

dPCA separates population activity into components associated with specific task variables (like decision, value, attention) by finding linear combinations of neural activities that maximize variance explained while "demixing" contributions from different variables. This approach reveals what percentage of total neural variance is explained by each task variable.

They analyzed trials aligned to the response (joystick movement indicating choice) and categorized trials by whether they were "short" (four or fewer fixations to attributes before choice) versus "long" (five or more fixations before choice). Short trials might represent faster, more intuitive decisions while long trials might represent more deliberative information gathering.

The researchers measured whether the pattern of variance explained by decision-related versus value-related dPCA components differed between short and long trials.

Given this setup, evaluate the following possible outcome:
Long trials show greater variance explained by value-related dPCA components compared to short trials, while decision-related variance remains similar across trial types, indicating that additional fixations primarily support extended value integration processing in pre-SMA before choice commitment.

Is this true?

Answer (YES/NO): NO